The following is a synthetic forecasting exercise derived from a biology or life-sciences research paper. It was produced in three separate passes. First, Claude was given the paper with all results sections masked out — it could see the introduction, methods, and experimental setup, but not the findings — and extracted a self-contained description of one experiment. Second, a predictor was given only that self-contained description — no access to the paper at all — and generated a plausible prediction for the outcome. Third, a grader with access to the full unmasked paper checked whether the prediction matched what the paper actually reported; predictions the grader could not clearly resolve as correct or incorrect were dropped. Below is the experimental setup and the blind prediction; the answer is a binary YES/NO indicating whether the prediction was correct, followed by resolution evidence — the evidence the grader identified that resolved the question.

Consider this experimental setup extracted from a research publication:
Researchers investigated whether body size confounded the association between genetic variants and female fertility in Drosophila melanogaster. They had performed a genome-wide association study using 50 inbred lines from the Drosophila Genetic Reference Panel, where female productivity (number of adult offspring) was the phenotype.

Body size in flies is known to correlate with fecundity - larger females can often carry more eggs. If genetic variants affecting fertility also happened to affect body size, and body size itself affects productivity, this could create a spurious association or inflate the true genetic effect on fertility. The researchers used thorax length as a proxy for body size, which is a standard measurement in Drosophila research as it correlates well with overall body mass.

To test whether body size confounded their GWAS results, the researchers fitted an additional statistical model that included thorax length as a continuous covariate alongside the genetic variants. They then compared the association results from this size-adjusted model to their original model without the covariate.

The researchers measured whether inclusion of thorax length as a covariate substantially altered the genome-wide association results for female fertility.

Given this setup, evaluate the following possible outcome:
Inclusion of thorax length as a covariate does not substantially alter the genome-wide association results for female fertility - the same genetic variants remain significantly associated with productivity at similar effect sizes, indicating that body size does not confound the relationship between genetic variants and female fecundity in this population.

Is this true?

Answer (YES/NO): YES